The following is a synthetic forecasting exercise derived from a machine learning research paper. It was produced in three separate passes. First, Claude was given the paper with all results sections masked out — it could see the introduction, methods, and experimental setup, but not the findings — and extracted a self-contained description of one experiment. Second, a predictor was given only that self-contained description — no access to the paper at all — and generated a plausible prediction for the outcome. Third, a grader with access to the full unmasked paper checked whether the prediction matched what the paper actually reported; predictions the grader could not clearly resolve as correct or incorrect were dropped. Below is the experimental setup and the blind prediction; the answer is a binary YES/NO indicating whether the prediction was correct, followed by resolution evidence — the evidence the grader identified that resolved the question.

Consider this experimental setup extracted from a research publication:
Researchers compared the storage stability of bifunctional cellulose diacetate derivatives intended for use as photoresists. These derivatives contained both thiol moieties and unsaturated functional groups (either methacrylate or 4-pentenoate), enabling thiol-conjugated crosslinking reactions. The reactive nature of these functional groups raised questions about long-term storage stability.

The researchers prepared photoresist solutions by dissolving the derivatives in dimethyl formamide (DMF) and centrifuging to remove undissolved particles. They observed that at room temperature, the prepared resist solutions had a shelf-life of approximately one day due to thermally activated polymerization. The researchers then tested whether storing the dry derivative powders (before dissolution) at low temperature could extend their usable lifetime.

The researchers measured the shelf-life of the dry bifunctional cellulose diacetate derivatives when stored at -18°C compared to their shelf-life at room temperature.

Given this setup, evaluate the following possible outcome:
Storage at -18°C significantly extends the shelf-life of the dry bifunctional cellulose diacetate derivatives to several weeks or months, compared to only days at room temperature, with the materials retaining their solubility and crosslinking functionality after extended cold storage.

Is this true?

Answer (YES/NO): YES